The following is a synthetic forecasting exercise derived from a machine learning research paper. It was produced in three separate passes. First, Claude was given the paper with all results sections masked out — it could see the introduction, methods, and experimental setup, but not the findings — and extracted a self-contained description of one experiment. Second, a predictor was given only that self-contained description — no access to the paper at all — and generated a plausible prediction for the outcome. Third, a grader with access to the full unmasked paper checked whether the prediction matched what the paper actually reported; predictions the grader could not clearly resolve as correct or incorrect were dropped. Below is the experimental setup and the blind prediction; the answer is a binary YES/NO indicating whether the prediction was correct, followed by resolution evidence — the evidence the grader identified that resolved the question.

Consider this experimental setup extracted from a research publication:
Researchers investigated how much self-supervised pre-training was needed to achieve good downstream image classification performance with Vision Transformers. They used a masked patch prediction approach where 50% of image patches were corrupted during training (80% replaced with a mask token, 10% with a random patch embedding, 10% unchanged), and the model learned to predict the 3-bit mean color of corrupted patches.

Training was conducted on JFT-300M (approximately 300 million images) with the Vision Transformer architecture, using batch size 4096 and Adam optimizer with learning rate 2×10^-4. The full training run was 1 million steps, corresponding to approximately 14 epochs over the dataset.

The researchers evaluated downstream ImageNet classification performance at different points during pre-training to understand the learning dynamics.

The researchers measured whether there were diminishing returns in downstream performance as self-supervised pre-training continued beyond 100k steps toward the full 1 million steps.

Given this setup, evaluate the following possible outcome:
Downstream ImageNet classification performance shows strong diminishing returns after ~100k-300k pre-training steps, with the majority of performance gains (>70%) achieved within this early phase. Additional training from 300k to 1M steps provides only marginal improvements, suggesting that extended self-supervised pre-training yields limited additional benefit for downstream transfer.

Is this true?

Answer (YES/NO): NO